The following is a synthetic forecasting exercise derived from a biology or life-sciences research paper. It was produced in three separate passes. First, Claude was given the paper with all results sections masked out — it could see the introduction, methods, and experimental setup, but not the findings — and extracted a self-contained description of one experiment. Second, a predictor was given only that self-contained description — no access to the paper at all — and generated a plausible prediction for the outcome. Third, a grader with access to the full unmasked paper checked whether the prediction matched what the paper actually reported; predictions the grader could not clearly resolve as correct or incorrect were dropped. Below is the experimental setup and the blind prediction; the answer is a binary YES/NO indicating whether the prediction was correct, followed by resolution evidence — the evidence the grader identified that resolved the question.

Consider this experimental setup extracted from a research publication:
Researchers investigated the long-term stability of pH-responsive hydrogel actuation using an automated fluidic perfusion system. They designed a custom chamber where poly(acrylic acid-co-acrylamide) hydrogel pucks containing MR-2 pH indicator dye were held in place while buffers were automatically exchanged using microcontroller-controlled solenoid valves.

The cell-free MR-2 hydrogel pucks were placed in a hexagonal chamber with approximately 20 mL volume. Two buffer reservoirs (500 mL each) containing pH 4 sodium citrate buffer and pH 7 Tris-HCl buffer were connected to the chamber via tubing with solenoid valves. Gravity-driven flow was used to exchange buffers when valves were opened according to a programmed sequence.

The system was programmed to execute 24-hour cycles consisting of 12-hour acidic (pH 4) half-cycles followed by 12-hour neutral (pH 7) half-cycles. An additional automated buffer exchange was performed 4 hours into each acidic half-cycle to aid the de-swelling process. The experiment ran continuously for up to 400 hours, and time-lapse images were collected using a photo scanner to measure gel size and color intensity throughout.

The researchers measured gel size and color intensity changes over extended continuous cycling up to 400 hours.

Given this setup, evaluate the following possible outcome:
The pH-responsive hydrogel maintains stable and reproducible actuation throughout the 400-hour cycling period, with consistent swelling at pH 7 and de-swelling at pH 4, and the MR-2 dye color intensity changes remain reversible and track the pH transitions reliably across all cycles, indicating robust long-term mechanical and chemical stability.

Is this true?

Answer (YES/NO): YES